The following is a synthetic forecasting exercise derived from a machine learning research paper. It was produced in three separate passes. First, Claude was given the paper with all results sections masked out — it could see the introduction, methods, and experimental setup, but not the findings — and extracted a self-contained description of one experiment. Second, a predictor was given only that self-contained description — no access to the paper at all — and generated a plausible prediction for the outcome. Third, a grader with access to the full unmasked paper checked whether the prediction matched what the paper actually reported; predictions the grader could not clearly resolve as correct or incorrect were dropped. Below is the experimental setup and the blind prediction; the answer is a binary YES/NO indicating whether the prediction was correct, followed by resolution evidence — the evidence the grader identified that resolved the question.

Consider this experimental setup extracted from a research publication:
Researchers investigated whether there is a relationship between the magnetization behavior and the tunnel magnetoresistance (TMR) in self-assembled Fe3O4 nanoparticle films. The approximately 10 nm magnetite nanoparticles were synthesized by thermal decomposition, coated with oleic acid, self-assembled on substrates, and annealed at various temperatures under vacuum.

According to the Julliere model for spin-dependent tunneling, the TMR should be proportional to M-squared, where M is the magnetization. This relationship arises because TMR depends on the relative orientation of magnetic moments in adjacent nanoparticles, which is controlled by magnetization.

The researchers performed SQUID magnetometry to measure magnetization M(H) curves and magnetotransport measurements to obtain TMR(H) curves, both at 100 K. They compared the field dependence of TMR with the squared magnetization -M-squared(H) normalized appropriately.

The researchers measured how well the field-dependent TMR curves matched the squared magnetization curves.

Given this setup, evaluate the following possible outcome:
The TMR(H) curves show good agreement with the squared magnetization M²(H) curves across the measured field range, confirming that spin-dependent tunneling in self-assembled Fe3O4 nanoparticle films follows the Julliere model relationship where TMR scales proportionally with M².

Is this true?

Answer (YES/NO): NO